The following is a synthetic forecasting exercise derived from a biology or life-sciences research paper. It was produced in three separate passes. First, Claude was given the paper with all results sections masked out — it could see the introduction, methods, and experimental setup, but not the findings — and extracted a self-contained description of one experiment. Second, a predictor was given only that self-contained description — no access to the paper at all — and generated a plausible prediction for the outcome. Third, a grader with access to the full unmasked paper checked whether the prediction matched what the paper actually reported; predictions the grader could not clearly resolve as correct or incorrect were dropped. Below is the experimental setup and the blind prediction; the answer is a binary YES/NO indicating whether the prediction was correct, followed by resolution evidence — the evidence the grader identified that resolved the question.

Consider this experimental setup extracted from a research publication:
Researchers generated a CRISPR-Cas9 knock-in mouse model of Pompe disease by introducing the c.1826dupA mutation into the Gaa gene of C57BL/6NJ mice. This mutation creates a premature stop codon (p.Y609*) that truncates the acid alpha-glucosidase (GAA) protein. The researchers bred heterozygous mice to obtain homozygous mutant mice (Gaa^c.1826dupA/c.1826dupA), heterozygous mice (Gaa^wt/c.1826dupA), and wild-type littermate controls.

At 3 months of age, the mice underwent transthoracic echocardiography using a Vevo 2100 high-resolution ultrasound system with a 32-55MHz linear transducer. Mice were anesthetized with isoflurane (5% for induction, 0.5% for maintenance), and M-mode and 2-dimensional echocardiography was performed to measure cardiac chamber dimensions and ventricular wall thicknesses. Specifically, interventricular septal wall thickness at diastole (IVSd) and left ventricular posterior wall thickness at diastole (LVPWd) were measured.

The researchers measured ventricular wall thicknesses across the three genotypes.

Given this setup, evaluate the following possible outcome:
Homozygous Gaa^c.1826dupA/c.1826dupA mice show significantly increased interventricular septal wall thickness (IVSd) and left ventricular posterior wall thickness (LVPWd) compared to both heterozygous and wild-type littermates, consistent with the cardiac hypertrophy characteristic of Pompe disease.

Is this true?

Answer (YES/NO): YES